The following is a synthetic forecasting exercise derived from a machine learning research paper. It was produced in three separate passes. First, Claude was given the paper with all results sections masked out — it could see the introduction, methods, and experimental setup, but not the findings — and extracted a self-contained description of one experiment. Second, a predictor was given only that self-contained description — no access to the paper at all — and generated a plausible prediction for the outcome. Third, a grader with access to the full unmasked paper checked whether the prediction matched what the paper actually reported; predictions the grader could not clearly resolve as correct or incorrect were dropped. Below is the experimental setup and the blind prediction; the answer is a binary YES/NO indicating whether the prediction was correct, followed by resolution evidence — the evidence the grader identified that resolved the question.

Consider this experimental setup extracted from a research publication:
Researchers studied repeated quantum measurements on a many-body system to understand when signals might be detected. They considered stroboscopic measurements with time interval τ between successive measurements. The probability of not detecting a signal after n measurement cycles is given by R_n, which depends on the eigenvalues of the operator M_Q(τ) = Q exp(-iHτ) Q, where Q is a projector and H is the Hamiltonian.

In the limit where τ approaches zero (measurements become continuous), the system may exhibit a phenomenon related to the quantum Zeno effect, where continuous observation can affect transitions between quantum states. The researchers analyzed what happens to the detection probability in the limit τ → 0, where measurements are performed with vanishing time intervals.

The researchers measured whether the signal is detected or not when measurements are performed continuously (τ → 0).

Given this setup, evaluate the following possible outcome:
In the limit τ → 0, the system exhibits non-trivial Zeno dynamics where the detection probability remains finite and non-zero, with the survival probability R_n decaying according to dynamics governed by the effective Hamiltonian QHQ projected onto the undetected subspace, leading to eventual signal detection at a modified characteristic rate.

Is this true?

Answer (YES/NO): NO